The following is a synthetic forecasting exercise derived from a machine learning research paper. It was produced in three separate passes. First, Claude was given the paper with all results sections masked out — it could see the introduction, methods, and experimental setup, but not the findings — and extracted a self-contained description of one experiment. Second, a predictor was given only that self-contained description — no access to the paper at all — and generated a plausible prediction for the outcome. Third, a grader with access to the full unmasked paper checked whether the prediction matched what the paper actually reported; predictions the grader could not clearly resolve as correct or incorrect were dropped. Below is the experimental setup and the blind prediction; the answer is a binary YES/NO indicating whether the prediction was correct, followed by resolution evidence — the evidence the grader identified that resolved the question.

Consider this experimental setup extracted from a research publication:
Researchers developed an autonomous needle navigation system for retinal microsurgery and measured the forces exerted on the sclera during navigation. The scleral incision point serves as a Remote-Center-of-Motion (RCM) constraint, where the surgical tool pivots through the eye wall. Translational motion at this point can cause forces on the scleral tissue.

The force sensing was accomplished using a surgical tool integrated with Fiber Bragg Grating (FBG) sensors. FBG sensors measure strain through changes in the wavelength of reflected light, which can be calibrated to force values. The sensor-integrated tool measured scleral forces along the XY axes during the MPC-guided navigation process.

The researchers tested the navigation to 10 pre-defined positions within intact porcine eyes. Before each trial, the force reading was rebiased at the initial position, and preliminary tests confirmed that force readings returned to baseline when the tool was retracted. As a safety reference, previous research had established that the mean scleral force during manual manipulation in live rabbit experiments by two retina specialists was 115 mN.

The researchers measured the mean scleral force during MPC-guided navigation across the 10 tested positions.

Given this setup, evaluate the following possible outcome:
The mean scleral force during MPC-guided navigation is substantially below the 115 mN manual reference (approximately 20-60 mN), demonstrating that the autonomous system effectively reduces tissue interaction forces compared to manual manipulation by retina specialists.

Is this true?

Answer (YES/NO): NO